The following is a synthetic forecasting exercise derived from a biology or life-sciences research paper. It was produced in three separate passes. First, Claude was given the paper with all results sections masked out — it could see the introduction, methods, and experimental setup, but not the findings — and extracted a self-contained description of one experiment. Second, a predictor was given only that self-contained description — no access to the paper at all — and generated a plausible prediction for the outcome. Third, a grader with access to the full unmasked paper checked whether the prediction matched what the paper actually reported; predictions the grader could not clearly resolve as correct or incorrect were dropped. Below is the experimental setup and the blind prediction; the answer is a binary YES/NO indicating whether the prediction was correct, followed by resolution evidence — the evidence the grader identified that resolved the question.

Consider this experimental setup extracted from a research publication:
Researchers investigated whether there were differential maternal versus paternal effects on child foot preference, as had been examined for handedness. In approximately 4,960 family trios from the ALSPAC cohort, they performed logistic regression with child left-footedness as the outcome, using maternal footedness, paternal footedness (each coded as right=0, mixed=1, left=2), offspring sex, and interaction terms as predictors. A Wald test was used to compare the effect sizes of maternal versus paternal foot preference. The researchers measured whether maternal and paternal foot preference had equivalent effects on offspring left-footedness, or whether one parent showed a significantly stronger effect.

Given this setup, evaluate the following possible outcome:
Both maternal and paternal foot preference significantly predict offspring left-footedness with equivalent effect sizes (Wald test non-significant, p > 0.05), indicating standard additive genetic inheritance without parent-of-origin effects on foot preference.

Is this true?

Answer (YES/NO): NO